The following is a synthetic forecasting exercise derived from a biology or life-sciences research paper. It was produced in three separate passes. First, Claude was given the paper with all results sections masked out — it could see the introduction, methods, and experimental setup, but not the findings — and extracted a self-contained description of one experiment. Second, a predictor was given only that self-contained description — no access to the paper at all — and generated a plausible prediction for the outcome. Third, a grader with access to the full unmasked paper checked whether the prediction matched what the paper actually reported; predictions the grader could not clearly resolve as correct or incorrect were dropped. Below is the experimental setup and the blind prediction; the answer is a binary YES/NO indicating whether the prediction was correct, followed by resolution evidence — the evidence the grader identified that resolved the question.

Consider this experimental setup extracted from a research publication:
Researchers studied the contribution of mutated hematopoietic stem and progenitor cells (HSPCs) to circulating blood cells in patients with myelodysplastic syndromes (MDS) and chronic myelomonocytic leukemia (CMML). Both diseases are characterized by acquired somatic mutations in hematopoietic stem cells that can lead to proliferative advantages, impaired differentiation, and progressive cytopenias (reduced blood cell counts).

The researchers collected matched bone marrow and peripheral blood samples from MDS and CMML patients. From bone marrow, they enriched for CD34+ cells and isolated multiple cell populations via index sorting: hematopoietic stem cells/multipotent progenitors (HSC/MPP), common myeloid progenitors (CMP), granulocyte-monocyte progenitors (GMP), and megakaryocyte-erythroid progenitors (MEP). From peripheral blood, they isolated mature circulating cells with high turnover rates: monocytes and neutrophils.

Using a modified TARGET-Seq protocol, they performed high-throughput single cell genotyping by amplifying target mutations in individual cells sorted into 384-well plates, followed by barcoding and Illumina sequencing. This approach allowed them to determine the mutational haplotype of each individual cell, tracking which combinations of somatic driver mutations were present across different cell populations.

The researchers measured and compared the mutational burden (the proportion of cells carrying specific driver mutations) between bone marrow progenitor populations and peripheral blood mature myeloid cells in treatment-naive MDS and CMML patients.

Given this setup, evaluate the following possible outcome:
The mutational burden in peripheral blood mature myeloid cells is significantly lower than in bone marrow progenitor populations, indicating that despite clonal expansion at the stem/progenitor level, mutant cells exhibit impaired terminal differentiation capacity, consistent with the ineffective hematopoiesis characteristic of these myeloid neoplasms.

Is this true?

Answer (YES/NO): NO